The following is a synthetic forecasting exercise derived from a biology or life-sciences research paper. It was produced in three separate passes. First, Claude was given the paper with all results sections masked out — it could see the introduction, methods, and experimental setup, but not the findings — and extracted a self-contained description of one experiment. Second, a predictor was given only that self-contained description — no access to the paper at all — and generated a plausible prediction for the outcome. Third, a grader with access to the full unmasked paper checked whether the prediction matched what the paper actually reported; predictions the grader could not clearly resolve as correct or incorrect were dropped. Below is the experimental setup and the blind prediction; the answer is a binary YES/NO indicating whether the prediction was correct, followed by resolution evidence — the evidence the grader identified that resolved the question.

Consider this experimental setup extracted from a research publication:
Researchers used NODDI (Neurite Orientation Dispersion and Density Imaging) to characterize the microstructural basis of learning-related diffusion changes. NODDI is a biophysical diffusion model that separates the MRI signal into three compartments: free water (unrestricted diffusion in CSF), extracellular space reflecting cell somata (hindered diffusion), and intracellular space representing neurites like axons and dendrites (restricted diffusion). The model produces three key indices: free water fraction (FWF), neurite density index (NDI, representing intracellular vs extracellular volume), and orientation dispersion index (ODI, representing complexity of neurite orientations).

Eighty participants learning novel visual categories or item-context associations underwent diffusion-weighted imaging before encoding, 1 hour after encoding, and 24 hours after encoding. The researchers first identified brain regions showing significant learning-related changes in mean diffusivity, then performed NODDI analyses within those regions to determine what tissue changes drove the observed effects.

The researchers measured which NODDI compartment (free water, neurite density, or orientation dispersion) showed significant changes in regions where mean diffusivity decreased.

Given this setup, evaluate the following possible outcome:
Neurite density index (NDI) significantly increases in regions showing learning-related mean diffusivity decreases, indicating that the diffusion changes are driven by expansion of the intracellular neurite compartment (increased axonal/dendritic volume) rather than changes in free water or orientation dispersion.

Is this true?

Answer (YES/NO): NO